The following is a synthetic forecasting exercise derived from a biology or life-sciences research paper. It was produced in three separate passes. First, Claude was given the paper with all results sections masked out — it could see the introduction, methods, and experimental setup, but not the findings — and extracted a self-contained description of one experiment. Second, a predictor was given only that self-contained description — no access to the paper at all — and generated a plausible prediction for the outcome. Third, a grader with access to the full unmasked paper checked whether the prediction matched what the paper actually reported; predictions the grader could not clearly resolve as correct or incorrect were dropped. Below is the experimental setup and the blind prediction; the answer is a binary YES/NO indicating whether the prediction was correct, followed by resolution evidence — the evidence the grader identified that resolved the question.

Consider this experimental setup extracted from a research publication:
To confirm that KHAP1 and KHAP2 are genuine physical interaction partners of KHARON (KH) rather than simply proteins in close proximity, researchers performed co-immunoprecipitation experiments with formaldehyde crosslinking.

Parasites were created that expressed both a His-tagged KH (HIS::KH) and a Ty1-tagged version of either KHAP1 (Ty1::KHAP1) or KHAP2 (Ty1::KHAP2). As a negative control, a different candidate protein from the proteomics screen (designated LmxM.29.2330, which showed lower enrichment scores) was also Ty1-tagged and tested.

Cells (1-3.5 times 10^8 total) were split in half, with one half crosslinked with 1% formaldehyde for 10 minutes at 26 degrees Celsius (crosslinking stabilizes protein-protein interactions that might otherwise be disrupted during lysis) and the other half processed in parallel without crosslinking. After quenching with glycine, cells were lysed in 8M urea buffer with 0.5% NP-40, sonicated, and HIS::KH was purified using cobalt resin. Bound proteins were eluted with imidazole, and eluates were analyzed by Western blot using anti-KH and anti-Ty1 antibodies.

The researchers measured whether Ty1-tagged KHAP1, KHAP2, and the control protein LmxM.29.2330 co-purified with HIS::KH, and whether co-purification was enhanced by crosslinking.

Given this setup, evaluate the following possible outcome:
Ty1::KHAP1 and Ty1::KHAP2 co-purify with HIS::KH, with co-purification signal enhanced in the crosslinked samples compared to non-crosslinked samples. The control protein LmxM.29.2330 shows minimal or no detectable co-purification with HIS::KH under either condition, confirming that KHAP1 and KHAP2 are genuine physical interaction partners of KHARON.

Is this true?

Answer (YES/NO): YES